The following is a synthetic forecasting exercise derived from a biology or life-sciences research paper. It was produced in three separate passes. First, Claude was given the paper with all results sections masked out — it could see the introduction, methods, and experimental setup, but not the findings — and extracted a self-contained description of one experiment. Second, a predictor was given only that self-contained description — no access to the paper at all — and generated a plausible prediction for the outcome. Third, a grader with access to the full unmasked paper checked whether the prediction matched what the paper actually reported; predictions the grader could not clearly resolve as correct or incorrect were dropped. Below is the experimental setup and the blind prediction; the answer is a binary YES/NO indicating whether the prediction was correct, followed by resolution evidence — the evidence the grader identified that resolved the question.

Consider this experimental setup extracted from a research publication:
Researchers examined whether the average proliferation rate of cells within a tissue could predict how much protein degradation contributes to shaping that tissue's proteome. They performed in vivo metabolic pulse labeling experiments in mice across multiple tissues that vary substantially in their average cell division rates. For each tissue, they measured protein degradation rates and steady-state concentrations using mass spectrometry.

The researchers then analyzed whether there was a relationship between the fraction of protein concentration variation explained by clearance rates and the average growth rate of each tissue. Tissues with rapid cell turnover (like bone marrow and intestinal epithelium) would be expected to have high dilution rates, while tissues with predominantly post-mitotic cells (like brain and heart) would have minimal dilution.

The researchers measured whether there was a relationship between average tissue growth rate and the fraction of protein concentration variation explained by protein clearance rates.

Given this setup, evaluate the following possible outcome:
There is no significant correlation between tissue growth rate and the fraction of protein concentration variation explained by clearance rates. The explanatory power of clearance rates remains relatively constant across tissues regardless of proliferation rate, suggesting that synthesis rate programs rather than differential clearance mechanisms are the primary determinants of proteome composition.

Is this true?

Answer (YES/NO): NO